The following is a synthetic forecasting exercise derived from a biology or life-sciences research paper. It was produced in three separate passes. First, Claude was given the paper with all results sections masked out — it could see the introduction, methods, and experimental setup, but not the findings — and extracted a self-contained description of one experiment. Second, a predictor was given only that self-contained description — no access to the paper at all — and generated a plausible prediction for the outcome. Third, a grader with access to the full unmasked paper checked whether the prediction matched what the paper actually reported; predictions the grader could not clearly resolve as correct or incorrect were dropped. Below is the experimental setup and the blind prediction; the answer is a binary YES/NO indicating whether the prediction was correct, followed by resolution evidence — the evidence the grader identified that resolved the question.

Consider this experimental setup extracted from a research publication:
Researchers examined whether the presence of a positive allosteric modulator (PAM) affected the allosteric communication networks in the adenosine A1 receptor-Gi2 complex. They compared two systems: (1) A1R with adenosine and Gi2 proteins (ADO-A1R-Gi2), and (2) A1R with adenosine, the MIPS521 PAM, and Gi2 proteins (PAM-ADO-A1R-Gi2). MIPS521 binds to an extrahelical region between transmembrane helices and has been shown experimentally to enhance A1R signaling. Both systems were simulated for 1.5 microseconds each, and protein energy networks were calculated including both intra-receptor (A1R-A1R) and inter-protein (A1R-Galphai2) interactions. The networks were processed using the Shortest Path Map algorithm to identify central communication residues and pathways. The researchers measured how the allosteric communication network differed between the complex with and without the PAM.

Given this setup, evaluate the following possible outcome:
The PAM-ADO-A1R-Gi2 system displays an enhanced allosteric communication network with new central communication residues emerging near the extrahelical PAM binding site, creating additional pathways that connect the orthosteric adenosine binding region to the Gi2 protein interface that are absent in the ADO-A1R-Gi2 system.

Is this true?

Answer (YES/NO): NO